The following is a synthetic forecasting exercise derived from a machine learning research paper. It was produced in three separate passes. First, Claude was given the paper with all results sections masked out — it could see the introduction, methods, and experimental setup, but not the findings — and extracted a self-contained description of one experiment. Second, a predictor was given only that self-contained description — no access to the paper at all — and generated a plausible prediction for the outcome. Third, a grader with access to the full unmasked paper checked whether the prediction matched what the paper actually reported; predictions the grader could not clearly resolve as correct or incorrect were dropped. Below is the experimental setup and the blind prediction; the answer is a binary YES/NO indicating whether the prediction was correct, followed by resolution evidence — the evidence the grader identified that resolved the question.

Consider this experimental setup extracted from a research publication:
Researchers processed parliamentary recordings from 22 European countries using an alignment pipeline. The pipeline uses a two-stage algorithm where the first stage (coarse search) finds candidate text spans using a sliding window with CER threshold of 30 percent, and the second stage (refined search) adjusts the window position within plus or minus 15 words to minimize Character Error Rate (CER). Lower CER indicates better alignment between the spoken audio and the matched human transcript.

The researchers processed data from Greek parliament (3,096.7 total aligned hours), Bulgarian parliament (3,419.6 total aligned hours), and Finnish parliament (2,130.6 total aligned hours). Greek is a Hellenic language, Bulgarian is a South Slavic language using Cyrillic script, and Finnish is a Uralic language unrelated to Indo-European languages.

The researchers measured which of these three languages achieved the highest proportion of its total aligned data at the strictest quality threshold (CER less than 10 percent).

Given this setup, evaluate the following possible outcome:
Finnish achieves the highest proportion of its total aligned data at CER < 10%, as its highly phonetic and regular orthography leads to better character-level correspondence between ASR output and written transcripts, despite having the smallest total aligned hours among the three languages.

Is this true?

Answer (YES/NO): YES